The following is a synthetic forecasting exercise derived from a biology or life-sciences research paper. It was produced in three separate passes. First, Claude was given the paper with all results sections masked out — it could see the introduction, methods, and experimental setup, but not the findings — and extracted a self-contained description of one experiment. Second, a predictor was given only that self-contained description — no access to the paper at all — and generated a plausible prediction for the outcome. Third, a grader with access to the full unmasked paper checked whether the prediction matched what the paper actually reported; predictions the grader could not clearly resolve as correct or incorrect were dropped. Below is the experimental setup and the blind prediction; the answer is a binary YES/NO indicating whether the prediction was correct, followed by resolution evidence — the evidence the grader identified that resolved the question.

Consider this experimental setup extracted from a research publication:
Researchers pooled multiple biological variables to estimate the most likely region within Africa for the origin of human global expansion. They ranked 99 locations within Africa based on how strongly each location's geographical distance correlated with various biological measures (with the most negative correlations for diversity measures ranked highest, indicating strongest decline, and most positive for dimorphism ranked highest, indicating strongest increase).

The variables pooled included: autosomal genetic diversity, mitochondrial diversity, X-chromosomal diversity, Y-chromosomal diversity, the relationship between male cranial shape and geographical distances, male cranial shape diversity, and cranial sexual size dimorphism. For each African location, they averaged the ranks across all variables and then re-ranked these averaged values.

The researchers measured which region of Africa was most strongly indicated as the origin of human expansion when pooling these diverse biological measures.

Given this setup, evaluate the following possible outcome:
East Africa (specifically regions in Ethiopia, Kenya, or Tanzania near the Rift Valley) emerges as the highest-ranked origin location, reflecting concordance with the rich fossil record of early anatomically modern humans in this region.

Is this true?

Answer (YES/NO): NO